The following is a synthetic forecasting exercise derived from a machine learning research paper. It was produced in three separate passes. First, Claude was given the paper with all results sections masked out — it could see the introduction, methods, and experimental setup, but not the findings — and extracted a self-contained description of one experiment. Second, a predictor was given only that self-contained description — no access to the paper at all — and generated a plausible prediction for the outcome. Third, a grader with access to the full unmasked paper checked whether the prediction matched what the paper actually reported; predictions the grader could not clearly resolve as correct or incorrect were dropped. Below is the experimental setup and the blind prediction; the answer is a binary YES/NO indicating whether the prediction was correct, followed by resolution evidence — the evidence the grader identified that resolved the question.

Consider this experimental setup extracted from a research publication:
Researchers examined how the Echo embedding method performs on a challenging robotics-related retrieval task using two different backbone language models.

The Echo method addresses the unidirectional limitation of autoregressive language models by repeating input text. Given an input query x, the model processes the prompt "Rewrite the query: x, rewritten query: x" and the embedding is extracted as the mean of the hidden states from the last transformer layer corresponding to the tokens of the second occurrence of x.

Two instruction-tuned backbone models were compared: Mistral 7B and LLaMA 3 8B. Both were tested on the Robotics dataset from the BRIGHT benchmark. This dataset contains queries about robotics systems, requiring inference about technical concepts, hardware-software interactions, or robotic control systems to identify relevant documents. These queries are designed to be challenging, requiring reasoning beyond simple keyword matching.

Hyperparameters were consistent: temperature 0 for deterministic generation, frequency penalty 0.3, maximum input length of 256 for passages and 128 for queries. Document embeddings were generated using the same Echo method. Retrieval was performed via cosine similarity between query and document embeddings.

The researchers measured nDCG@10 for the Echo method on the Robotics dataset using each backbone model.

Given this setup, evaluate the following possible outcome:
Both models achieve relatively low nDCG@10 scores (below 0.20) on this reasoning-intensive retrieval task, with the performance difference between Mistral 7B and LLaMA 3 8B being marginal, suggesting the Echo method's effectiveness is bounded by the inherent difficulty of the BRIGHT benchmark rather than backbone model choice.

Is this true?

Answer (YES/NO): NO